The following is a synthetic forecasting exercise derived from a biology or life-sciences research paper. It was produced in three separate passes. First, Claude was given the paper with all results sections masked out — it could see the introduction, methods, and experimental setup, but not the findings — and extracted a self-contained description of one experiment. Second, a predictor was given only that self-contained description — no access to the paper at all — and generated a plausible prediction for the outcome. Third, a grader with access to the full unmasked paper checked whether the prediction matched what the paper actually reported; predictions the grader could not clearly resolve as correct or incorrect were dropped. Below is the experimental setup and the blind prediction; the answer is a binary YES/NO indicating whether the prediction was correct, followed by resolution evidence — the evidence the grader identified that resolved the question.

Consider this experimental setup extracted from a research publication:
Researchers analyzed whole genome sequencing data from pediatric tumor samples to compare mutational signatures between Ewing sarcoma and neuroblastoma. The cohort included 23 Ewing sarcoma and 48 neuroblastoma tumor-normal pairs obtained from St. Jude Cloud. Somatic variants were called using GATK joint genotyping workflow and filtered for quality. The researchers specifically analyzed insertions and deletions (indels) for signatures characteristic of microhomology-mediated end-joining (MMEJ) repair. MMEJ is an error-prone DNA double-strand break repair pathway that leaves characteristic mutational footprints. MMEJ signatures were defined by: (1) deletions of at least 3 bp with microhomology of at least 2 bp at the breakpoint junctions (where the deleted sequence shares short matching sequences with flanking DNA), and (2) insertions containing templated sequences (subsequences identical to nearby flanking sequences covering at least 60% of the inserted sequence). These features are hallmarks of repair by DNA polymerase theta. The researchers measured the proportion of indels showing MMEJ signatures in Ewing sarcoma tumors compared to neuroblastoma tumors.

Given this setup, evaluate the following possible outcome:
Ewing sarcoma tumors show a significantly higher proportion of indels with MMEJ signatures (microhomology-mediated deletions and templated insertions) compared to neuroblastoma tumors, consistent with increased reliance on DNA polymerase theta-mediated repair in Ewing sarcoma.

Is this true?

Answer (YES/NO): NO